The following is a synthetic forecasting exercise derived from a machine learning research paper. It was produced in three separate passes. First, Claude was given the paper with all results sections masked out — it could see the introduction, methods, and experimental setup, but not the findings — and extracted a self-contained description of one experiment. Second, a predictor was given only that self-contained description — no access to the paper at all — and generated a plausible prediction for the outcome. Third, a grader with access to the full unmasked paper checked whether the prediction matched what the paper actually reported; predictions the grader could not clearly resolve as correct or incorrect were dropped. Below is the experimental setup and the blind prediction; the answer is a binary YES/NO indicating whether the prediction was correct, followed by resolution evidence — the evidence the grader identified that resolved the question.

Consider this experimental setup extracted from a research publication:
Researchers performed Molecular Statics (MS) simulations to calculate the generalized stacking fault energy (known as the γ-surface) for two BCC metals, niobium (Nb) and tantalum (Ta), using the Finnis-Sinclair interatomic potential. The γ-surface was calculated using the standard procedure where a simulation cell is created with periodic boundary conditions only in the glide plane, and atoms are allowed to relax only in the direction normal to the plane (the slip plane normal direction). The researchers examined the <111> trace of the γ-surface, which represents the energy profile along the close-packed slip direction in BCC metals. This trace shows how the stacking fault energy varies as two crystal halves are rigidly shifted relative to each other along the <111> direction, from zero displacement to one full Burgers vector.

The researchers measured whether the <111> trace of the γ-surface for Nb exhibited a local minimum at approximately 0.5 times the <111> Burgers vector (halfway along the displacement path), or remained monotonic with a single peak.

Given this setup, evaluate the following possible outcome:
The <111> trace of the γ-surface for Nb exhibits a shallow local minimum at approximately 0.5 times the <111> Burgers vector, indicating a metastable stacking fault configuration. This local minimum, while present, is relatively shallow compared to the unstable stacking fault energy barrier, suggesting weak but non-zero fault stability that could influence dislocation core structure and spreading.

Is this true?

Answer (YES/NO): YES